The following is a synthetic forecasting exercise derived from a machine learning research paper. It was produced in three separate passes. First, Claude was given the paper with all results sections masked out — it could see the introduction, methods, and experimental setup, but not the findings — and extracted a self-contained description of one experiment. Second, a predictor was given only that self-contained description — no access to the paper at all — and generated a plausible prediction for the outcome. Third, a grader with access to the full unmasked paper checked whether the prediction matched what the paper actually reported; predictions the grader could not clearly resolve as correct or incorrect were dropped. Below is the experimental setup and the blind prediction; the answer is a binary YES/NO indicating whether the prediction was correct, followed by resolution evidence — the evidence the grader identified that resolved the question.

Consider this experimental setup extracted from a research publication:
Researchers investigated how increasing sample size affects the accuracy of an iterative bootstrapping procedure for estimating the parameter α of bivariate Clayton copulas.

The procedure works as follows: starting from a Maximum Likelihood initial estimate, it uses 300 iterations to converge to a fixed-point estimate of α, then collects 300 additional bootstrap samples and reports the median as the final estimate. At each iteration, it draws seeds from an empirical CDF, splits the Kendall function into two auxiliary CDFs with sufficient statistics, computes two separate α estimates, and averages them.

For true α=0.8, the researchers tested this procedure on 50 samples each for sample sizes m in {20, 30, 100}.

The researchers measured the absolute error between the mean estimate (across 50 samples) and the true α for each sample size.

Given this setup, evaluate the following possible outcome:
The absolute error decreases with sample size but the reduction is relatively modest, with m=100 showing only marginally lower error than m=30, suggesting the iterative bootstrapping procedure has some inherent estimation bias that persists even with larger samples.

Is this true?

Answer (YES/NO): NO